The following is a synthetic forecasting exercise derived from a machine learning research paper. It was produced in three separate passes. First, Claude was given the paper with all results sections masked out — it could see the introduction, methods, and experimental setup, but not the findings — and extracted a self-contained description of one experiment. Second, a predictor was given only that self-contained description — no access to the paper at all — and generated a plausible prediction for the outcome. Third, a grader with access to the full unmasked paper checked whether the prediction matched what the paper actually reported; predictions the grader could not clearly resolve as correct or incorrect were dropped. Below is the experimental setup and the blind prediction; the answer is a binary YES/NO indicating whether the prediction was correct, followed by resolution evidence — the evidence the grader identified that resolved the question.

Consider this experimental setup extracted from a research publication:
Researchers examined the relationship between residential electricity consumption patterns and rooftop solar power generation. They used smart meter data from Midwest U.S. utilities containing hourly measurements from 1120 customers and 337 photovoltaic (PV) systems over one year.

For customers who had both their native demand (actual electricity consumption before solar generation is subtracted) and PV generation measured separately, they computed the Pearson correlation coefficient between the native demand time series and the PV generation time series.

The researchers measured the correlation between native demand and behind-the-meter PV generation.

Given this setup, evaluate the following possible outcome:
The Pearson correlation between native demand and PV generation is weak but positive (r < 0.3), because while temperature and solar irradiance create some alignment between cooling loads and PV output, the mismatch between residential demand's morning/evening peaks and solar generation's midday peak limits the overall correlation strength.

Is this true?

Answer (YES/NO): NO